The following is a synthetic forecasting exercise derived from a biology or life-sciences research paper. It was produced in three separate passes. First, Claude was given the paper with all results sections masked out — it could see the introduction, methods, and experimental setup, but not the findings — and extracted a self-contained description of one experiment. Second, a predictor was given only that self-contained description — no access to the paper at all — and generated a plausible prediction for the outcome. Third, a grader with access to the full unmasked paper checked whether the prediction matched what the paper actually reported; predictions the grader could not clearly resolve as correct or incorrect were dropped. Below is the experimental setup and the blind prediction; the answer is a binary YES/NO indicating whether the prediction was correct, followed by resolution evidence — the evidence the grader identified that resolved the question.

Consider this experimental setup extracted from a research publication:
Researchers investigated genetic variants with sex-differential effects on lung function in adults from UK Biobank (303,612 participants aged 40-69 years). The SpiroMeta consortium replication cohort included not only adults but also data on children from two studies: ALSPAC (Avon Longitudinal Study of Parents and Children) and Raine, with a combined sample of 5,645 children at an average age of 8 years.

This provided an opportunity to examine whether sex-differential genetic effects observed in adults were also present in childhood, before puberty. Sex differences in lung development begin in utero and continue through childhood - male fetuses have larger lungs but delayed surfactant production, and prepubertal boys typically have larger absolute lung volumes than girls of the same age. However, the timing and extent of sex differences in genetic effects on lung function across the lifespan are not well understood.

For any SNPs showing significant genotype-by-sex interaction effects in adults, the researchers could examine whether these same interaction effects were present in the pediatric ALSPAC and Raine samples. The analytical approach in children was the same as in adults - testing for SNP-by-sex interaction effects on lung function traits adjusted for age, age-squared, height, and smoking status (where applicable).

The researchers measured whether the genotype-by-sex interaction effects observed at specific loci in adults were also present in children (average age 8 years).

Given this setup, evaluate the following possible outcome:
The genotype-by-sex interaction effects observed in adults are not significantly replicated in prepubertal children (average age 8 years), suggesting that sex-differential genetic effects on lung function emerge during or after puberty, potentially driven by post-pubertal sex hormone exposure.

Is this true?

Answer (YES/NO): YES